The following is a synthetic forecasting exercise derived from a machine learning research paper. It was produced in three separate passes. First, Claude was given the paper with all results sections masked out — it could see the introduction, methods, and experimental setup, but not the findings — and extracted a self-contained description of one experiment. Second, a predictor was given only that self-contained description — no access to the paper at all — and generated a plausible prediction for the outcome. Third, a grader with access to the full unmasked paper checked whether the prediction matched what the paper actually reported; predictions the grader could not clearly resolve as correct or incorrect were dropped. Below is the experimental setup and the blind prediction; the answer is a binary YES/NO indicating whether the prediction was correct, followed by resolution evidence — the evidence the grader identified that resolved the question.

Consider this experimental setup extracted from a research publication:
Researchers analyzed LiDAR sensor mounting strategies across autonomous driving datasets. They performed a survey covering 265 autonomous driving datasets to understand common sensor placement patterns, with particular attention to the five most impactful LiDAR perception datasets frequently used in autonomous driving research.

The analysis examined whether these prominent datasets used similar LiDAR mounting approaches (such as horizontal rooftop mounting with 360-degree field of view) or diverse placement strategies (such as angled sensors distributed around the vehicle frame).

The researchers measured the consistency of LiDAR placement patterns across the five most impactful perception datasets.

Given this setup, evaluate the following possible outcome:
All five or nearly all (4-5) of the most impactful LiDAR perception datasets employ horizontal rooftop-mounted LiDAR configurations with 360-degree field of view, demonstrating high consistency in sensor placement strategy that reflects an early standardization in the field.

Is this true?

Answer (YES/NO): YES